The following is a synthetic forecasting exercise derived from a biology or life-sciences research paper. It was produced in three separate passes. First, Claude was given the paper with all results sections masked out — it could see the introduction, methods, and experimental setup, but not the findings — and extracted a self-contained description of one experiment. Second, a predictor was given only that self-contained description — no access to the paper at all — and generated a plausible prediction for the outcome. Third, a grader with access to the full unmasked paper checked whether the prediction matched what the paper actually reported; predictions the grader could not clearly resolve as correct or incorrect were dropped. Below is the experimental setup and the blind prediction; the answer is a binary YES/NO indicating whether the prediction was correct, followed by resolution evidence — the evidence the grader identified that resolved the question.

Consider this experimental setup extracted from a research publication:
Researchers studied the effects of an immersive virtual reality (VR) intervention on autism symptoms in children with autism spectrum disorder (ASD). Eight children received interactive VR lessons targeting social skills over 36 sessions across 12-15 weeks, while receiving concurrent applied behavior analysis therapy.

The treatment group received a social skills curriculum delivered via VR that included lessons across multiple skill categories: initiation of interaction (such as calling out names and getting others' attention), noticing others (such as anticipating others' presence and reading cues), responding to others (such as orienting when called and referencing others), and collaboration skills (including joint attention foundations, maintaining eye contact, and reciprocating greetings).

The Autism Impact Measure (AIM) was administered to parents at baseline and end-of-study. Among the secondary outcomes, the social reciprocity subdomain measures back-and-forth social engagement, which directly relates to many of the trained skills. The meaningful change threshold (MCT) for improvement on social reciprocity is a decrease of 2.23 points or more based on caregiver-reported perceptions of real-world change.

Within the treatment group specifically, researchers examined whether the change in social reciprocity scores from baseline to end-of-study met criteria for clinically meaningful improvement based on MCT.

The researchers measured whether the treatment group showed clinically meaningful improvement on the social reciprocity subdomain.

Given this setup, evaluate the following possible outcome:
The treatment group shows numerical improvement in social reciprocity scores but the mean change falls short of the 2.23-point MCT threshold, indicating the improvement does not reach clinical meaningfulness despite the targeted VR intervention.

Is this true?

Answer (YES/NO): YES